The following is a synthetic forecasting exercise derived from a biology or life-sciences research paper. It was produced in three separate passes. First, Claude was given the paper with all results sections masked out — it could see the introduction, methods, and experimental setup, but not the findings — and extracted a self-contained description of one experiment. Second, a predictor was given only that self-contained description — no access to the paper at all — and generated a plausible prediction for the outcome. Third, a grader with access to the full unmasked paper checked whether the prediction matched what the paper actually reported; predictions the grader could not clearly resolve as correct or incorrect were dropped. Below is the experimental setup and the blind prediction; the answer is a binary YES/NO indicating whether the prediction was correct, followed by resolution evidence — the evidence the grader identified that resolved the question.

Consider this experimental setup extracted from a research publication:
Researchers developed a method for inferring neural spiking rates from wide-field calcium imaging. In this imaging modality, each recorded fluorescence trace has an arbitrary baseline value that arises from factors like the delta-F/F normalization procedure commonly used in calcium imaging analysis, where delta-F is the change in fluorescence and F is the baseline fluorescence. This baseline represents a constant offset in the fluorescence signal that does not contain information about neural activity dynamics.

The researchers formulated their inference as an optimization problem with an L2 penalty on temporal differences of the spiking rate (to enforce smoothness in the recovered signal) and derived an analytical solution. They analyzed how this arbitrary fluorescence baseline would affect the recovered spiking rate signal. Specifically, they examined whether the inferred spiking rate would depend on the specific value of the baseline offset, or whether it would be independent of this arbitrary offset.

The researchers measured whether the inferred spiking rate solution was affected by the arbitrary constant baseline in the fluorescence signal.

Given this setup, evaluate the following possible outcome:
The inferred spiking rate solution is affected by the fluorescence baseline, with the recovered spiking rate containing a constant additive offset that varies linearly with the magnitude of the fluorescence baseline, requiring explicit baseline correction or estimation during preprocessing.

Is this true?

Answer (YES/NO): NO